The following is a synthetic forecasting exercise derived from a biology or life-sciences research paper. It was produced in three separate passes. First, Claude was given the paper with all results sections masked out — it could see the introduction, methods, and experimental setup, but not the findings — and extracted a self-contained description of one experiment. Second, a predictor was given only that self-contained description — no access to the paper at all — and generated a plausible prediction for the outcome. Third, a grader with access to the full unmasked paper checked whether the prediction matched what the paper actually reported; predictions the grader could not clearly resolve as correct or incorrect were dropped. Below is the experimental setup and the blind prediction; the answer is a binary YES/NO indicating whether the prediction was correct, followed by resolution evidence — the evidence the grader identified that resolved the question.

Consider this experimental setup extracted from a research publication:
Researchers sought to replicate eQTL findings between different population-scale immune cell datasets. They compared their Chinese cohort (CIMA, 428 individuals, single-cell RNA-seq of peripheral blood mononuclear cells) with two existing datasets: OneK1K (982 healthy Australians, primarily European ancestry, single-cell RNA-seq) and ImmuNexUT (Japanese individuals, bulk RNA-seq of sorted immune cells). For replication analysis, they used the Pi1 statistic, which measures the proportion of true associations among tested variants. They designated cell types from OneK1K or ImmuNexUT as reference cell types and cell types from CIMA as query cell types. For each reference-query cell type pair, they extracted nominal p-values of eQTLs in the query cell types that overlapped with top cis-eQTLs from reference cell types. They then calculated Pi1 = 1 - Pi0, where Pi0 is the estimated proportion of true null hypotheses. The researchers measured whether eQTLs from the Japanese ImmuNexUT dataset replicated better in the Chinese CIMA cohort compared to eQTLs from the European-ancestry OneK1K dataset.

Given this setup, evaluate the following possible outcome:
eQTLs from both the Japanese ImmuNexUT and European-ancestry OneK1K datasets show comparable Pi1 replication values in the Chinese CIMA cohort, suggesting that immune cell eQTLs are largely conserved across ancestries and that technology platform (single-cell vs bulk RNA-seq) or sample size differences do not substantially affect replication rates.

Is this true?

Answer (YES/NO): NO